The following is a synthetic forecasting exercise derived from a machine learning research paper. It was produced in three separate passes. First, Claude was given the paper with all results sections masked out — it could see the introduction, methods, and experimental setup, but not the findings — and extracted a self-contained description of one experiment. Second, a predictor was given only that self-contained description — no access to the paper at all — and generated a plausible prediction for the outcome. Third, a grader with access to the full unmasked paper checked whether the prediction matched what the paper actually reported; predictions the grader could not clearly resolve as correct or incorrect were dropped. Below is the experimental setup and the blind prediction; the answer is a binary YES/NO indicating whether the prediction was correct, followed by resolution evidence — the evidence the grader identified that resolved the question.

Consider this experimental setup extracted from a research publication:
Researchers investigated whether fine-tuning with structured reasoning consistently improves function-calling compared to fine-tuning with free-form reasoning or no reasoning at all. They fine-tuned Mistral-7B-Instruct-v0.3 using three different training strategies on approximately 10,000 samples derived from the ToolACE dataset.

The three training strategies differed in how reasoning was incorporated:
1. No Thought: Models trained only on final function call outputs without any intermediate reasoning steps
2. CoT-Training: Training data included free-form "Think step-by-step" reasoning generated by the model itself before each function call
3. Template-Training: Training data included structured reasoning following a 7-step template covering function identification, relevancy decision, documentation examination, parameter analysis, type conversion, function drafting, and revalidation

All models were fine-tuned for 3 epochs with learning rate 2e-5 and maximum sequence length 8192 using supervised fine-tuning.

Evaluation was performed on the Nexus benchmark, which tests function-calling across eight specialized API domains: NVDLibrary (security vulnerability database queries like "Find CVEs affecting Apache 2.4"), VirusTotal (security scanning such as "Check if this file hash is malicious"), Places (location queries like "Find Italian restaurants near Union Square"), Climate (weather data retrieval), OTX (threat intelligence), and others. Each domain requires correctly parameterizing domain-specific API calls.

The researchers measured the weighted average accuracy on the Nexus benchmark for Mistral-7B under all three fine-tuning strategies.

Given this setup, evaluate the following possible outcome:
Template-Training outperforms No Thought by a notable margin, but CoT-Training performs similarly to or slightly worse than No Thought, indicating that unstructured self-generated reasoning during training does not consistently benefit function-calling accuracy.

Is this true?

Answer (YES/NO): NO